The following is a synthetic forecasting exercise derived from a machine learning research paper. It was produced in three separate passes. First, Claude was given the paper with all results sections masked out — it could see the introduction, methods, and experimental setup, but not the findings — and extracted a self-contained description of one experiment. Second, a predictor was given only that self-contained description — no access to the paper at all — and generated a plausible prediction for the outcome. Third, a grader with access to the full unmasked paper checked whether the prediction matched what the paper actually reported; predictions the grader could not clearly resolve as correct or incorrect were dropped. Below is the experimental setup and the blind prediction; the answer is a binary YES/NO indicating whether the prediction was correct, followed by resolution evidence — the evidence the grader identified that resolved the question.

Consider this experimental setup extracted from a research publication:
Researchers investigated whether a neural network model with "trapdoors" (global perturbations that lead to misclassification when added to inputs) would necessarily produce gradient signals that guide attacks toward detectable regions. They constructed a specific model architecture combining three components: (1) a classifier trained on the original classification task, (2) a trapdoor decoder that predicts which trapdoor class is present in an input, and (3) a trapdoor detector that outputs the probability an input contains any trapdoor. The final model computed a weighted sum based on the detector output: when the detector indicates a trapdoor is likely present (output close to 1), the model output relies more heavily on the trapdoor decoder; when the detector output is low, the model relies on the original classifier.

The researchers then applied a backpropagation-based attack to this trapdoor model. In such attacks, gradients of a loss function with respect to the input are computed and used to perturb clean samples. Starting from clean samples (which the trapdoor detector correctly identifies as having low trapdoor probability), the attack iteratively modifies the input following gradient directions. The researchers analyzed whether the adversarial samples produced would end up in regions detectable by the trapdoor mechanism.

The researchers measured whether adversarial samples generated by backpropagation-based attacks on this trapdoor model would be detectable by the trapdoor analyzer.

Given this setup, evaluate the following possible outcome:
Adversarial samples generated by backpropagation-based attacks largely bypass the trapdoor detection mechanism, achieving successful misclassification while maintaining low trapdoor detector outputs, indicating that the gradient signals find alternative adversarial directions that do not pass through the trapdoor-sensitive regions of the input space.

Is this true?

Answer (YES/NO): YES